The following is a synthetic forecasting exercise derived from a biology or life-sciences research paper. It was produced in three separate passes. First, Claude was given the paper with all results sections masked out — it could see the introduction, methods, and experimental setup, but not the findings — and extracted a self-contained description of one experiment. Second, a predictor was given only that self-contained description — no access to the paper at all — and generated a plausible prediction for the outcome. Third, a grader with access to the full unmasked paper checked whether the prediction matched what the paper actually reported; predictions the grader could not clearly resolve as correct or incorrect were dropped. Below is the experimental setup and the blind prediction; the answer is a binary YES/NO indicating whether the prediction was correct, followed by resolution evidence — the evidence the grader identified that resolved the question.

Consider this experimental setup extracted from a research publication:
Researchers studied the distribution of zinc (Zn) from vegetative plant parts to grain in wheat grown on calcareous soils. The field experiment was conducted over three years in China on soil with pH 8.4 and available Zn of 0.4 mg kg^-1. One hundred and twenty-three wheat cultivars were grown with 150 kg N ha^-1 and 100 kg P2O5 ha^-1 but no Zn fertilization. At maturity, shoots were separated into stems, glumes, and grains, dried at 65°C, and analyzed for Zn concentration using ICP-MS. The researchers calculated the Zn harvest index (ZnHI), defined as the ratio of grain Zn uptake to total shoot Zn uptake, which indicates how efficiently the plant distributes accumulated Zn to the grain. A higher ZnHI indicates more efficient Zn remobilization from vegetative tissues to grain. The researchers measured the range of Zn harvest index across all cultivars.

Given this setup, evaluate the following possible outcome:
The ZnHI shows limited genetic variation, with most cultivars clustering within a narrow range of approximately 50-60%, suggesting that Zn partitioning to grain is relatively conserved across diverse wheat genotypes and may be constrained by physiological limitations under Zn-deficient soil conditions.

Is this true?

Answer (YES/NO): NO